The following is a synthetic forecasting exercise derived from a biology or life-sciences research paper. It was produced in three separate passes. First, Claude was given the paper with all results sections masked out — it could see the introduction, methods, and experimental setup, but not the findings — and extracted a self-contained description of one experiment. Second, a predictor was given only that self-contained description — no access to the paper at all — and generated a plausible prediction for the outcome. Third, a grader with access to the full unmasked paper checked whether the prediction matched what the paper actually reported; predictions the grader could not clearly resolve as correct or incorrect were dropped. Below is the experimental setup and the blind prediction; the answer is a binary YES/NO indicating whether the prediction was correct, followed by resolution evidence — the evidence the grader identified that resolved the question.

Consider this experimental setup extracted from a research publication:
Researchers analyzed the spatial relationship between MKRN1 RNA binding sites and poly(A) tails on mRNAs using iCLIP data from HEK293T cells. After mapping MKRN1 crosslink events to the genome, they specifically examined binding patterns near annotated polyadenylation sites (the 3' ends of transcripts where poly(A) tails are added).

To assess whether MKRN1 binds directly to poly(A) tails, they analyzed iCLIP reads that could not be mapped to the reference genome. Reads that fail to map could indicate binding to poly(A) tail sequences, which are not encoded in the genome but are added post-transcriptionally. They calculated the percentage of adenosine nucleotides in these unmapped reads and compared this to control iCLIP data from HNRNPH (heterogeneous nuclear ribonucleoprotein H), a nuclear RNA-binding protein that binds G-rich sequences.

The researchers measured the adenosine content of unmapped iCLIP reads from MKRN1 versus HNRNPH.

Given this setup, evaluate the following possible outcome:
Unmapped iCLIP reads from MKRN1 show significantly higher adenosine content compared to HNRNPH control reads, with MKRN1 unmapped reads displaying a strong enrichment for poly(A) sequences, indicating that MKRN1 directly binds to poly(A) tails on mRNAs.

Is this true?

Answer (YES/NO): YES